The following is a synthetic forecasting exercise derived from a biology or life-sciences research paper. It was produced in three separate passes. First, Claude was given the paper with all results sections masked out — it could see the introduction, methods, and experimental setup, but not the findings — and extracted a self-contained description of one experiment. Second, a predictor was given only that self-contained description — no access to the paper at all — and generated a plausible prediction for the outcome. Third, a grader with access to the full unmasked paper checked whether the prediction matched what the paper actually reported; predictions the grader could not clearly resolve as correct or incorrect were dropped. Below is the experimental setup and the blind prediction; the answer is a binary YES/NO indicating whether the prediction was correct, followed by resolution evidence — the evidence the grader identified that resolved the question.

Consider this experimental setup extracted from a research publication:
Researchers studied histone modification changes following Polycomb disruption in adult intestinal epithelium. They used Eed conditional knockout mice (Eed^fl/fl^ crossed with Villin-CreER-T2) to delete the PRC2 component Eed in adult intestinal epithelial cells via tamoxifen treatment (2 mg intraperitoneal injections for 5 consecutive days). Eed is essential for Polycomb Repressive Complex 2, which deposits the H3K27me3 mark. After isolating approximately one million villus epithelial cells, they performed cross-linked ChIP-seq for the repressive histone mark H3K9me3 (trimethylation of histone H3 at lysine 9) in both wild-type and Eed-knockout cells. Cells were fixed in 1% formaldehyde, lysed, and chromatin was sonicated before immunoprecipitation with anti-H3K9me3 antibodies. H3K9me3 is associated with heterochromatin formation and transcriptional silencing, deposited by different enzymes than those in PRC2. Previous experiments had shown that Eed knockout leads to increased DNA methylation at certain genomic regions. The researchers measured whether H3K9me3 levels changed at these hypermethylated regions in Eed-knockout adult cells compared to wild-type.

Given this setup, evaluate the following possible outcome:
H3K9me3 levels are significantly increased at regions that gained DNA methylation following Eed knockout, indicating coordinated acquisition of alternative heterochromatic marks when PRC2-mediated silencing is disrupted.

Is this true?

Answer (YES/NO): NO